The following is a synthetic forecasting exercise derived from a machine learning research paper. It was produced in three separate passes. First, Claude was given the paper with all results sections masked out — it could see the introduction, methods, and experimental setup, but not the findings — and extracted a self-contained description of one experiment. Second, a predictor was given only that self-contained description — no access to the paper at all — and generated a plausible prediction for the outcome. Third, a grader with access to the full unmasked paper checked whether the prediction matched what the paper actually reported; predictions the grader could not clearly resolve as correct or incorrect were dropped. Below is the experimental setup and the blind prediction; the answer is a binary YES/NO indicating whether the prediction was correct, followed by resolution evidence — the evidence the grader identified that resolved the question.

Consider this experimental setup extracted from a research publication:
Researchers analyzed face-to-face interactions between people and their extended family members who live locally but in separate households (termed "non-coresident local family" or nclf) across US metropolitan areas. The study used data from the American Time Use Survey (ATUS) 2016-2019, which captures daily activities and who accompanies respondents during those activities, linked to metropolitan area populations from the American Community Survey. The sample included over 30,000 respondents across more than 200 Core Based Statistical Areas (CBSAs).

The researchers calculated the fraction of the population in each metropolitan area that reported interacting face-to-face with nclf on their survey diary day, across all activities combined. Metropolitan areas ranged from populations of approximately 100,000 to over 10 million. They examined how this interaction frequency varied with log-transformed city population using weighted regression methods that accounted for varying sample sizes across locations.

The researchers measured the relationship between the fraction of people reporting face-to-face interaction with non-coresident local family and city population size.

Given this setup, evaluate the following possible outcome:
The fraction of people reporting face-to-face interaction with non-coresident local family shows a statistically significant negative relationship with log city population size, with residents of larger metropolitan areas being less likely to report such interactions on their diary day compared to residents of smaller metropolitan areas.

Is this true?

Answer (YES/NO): YES